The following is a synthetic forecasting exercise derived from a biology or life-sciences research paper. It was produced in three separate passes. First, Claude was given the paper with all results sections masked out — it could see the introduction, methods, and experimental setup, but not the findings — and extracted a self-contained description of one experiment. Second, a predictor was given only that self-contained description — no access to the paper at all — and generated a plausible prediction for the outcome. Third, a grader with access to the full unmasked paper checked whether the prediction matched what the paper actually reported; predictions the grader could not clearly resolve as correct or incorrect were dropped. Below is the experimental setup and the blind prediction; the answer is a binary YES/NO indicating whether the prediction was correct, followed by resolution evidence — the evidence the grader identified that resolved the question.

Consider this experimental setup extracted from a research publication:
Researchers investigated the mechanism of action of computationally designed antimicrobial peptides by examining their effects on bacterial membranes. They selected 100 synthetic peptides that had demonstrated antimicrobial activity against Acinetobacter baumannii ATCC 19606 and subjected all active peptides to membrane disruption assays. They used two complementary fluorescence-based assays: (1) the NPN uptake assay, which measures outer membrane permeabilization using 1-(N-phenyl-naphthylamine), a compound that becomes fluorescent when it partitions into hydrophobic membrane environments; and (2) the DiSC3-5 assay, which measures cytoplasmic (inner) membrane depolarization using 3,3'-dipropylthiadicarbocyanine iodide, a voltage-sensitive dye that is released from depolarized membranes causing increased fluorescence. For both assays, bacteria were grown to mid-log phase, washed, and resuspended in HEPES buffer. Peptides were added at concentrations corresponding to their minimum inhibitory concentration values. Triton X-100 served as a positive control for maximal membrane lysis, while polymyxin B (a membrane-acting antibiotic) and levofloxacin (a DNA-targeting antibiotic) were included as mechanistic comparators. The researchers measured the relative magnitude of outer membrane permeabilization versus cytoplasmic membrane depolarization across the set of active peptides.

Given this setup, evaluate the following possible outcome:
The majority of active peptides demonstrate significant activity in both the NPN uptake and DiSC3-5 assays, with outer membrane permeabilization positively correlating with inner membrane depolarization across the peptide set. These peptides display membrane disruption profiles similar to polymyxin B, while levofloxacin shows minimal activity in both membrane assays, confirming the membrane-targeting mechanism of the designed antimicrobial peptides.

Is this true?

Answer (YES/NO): NO